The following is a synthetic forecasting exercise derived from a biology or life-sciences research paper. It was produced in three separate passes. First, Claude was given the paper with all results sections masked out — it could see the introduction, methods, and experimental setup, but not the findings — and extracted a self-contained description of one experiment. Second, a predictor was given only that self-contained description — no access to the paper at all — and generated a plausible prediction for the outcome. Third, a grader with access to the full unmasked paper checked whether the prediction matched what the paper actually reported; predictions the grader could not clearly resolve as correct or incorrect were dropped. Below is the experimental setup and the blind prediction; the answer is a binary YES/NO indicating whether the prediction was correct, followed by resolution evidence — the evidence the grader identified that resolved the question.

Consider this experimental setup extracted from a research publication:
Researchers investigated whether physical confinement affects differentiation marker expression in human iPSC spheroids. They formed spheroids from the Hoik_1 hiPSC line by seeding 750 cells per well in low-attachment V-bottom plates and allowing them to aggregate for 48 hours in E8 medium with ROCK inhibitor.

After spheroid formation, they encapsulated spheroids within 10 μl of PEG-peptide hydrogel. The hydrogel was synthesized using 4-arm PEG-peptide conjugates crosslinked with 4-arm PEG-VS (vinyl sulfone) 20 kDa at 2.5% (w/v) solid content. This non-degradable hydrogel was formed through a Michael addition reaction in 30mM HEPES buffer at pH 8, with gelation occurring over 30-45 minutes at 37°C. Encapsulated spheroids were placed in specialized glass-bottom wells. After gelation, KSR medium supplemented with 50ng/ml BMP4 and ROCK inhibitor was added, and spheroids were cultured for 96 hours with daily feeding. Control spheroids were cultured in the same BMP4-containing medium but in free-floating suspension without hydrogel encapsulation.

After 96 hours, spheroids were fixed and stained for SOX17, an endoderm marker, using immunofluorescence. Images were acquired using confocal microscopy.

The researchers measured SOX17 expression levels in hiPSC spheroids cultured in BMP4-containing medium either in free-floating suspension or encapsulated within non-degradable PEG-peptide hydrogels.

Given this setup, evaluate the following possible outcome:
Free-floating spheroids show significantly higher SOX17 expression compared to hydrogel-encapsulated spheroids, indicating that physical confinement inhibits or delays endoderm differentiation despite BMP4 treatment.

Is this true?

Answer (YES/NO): YES